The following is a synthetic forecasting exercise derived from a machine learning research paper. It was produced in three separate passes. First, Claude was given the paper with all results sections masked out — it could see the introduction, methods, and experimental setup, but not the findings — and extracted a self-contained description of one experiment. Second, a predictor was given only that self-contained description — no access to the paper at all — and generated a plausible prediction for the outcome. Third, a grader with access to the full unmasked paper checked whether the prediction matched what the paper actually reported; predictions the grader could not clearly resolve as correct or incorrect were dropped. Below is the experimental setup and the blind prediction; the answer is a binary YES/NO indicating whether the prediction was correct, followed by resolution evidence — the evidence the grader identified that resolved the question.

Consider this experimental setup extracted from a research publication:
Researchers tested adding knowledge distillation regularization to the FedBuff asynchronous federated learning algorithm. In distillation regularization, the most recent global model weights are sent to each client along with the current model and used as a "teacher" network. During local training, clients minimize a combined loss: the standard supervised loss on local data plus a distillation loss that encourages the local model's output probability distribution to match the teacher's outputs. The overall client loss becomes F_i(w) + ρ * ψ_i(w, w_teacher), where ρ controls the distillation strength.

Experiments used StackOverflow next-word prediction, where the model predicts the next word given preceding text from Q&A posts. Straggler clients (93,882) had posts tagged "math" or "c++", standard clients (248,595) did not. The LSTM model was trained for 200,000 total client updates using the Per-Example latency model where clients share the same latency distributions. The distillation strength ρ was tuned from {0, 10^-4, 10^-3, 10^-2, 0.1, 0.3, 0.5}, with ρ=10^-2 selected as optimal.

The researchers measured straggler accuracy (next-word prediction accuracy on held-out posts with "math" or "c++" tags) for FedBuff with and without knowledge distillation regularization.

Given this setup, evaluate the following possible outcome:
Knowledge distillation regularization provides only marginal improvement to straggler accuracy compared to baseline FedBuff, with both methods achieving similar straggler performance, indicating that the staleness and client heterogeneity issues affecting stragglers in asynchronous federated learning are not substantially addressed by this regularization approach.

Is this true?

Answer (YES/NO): NO